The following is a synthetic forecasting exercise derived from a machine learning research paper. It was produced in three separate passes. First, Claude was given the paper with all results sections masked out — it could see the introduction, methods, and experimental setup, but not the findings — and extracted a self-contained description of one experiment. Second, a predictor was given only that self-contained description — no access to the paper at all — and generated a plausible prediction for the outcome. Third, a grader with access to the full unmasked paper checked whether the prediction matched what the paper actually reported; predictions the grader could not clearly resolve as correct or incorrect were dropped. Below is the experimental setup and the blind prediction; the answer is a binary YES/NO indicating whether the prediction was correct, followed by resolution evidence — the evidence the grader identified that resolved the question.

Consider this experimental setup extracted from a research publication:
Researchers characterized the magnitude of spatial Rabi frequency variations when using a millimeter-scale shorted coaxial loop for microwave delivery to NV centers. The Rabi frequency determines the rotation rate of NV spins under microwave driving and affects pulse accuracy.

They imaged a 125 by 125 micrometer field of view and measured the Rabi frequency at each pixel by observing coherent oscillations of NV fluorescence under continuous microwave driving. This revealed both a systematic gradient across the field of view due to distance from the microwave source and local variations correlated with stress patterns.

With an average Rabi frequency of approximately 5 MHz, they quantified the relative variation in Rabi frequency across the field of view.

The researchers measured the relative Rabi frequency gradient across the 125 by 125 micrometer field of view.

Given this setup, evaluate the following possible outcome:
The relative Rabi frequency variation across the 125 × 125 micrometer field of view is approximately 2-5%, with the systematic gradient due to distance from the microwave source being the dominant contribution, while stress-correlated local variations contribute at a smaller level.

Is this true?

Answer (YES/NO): NO